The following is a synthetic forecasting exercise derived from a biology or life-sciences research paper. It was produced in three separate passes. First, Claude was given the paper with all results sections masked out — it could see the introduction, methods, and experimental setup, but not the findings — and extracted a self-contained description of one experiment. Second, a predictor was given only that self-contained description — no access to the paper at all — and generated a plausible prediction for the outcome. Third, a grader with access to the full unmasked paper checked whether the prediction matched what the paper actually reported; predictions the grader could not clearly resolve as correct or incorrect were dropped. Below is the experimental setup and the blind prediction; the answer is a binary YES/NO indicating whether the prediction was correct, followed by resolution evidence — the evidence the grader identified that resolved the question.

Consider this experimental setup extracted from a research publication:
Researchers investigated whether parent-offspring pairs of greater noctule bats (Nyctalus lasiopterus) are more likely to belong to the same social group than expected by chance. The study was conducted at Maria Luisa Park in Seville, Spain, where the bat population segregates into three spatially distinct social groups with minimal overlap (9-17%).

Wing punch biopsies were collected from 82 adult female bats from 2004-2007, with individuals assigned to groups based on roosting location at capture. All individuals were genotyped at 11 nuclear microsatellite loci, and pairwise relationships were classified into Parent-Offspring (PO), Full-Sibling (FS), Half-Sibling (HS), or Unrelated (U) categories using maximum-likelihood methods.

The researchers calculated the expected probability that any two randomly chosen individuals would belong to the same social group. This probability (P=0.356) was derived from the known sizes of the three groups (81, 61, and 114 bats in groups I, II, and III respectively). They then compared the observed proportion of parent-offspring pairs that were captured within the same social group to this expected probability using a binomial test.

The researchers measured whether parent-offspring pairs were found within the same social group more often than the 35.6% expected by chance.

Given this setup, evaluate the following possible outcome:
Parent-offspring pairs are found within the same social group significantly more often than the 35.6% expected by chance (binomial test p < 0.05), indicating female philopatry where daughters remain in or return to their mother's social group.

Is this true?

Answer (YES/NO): YES